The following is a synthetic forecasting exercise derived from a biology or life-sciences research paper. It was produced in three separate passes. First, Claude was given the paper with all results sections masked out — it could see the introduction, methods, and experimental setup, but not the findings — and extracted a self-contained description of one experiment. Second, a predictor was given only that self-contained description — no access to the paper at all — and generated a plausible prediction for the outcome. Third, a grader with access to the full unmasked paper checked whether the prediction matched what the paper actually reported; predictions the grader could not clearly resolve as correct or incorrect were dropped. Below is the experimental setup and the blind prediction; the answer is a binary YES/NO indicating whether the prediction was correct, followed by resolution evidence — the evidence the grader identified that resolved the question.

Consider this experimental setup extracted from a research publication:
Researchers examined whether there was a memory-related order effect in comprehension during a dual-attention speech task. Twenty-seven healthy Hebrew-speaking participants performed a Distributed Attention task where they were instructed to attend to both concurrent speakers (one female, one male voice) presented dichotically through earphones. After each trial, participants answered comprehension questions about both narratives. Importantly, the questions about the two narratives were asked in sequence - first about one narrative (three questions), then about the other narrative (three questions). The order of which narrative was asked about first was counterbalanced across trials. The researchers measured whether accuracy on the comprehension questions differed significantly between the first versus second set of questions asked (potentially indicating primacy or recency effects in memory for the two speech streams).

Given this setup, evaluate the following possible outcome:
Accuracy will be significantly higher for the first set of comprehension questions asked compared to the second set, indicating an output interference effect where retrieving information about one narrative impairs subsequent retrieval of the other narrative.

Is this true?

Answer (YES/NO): NO